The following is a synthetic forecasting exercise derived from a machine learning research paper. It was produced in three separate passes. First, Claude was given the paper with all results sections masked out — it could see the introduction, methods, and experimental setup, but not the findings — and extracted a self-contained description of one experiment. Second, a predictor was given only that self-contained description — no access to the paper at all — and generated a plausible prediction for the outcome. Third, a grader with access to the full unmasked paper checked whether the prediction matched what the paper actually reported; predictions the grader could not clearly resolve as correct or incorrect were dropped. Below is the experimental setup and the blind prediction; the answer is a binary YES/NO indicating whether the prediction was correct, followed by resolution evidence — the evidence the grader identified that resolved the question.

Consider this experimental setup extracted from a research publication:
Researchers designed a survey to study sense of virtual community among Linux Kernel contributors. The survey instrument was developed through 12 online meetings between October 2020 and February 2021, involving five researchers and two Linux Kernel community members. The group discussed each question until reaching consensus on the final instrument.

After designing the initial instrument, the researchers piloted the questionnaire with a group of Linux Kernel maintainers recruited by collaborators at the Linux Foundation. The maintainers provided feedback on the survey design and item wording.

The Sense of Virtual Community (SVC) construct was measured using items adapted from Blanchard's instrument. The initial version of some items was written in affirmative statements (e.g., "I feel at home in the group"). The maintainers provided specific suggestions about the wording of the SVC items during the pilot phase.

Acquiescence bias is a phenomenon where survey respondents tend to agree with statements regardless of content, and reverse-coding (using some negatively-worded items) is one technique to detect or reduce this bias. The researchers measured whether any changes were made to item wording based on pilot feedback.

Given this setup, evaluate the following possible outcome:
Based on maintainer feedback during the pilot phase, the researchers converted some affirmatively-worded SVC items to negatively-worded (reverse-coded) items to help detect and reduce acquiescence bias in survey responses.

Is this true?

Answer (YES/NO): YES